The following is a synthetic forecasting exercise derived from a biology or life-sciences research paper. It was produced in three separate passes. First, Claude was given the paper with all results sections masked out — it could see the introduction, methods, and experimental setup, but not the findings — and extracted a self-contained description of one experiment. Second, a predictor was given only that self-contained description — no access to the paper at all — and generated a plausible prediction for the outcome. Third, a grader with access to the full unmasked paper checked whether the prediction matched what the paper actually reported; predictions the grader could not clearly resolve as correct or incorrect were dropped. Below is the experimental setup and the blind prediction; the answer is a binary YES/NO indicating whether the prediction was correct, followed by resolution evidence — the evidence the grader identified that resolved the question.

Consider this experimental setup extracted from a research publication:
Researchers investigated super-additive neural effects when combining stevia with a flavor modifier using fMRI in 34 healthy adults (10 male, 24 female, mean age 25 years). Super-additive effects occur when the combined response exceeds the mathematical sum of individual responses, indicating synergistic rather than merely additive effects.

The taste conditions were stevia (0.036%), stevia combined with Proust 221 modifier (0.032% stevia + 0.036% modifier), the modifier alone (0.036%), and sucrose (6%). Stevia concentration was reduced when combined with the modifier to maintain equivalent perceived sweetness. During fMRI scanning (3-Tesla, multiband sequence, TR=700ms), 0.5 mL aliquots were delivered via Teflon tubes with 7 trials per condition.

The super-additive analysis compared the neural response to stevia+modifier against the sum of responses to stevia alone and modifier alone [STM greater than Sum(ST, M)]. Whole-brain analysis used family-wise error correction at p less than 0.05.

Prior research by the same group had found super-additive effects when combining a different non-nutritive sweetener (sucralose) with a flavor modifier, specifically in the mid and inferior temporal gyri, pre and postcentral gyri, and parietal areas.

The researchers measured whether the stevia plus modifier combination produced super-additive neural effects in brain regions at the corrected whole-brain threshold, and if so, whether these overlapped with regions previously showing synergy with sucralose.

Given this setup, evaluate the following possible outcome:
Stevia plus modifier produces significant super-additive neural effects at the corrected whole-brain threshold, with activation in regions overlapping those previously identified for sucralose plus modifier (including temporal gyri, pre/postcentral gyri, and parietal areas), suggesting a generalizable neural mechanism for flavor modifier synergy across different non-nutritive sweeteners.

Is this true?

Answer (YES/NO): NO